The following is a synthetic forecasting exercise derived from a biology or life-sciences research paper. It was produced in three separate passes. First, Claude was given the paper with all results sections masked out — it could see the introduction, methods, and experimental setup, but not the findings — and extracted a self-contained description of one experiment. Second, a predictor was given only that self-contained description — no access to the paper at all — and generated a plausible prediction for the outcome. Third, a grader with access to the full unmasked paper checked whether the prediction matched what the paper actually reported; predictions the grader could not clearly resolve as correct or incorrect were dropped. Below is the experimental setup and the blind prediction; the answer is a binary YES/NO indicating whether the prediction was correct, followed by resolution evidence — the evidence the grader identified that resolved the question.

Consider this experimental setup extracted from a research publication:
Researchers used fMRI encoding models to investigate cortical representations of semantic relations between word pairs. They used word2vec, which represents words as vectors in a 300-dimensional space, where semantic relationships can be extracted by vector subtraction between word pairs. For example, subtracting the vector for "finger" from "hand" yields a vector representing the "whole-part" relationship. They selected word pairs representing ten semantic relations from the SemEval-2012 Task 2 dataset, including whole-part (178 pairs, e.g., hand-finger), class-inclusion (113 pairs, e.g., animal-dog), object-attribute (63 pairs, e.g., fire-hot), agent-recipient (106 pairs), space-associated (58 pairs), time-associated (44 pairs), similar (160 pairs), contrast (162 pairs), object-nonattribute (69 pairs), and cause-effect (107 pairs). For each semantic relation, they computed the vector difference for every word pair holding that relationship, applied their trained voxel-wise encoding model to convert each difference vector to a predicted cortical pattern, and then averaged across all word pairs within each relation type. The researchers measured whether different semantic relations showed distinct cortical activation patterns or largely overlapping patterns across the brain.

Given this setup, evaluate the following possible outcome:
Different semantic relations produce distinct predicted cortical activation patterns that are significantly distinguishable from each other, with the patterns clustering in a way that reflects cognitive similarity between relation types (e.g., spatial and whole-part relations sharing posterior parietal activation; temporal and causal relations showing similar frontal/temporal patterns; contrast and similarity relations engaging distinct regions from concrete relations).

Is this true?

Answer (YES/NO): NO